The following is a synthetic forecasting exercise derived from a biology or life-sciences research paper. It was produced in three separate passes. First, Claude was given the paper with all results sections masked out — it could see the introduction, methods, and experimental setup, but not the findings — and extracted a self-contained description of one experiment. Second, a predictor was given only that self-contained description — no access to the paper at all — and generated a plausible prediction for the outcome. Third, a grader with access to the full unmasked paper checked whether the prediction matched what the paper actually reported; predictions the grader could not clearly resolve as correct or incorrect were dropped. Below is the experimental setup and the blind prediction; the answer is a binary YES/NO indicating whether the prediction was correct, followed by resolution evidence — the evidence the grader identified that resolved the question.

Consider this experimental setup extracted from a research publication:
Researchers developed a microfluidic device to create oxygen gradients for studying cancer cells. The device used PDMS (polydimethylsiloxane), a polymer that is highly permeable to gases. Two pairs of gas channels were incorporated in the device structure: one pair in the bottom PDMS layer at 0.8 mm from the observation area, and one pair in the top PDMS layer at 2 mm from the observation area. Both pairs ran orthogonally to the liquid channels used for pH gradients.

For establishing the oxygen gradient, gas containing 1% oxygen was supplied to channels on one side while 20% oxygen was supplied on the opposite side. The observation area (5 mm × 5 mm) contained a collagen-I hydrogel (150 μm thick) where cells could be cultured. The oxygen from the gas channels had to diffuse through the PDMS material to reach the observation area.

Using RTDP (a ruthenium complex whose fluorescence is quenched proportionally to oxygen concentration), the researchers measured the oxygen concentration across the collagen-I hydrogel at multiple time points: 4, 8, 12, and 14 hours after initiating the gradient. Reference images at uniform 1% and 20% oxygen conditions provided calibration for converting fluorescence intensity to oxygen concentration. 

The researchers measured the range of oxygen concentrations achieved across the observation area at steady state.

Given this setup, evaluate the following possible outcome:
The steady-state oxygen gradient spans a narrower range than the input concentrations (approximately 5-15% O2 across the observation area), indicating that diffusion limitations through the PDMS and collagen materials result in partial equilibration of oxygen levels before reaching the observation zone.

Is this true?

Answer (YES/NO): NO